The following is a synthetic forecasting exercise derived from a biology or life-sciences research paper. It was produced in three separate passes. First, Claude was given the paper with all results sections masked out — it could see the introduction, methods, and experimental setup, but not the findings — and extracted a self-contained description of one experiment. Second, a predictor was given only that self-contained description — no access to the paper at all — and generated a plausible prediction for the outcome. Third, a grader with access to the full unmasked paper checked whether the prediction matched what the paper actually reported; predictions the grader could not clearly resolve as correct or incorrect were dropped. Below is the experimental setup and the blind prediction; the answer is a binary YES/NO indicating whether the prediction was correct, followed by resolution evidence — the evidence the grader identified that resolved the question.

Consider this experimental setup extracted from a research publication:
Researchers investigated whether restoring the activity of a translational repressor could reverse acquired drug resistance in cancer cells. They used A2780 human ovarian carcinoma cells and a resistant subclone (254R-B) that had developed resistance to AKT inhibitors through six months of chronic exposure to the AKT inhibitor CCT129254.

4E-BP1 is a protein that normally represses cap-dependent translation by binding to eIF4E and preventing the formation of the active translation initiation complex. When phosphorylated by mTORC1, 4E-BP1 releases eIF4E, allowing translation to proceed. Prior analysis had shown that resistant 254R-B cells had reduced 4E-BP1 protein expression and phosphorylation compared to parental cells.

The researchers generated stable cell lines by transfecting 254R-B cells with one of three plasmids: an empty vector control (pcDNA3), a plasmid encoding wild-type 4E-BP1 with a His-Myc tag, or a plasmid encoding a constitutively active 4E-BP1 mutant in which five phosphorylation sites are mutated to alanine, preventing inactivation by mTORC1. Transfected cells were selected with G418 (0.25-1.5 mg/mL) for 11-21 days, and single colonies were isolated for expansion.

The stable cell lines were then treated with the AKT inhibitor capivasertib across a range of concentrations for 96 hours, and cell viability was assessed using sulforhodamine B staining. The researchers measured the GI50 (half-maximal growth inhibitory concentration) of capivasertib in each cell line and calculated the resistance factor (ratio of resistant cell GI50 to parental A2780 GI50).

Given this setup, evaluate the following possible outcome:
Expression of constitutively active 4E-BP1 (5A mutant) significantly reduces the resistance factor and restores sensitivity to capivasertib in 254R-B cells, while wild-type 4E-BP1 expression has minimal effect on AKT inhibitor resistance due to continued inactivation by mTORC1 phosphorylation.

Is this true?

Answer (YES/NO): NO